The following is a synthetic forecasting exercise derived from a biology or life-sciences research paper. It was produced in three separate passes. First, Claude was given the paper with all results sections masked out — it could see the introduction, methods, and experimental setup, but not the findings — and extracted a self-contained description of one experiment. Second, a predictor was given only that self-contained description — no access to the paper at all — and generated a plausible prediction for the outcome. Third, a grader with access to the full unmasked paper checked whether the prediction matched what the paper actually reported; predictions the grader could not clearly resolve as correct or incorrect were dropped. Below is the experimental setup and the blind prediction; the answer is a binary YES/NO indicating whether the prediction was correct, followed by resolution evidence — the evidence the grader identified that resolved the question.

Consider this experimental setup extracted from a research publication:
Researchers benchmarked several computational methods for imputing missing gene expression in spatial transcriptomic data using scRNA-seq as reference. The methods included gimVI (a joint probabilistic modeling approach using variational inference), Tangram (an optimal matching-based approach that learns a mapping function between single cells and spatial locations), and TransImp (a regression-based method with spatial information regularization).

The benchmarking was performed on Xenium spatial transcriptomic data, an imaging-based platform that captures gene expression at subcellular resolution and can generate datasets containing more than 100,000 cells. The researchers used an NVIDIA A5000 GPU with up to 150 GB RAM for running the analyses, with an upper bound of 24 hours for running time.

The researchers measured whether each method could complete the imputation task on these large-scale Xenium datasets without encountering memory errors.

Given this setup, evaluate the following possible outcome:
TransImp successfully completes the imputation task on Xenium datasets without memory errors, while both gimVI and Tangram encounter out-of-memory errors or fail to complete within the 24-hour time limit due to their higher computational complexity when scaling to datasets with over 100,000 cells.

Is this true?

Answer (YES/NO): NO